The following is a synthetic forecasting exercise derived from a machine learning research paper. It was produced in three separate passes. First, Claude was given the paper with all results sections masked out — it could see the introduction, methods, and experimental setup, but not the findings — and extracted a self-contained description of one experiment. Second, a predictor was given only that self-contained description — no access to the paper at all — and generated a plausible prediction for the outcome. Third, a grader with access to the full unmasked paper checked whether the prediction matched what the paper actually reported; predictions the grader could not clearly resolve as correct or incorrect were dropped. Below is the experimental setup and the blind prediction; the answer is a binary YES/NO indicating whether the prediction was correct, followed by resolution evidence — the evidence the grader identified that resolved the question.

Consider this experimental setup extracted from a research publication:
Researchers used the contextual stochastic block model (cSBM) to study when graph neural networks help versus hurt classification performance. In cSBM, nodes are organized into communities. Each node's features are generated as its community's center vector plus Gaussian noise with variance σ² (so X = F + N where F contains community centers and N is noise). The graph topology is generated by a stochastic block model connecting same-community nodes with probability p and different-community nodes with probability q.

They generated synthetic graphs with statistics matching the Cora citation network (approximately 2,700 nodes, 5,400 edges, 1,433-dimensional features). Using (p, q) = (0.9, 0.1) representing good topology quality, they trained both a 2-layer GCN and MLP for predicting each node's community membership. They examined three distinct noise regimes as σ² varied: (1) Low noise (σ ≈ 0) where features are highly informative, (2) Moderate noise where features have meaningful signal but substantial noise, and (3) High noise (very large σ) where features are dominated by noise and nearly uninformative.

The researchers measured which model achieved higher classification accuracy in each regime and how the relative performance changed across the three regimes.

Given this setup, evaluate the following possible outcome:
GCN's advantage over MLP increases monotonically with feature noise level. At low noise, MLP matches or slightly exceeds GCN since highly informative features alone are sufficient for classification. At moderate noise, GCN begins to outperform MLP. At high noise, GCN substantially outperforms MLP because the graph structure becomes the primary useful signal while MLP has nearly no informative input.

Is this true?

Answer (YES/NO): NO